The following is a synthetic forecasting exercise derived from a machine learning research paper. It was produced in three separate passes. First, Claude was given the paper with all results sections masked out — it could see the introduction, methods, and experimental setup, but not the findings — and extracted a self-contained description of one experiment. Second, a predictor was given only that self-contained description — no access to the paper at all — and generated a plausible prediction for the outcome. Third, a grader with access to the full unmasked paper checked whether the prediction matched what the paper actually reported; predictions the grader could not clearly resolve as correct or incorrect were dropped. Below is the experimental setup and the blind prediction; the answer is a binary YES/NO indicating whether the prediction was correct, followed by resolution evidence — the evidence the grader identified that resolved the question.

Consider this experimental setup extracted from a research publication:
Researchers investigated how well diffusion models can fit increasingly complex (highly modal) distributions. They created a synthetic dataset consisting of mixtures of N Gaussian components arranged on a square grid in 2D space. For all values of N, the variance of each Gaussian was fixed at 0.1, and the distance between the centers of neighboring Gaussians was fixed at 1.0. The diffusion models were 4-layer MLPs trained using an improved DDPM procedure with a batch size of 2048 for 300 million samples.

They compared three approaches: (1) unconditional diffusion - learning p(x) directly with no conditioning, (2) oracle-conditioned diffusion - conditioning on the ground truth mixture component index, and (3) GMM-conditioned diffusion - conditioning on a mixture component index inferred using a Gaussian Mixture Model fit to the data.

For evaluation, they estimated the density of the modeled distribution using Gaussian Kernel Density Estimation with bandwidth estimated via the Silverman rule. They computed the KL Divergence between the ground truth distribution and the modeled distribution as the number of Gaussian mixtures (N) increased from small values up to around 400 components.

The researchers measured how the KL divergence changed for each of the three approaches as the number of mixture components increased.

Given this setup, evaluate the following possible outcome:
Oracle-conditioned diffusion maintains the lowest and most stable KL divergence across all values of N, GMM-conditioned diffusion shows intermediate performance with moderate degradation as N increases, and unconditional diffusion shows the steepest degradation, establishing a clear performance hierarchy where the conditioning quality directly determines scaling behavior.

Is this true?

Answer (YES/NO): NO